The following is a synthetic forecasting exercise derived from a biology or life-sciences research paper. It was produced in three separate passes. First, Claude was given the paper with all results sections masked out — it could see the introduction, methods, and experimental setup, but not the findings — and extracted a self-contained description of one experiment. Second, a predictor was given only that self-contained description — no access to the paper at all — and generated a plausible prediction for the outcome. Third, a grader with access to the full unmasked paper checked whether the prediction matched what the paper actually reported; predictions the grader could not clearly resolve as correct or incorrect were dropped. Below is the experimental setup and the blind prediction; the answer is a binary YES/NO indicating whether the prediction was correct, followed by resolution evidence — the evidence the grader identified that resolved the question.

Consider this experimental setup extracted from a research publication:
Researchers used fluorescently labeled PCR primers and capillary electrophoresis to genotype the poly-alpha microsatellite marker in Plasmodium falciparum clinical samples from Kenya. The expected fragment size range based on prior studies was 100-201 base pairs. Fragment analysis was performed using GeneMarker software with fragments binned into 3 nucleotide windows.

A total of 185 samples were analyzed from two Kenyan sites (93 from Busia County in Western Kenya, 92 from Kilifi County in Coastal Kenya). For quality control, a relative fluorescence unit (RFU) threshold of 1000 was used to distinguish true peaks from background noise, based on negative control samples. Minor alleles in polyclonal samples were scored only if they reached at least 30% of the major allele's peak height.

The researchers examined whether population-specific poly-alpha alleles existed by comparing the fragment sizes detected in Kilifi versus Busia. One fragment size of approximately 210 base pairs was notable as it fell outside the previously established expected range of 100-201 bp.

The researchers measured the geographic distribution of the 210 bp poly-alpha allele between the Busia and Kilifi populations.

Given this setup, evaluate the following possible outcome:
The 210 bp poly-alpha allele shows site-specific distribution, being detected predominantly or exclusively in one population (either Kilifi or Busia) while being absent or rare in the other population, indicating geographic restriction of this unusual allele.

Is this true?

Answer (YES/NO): YES